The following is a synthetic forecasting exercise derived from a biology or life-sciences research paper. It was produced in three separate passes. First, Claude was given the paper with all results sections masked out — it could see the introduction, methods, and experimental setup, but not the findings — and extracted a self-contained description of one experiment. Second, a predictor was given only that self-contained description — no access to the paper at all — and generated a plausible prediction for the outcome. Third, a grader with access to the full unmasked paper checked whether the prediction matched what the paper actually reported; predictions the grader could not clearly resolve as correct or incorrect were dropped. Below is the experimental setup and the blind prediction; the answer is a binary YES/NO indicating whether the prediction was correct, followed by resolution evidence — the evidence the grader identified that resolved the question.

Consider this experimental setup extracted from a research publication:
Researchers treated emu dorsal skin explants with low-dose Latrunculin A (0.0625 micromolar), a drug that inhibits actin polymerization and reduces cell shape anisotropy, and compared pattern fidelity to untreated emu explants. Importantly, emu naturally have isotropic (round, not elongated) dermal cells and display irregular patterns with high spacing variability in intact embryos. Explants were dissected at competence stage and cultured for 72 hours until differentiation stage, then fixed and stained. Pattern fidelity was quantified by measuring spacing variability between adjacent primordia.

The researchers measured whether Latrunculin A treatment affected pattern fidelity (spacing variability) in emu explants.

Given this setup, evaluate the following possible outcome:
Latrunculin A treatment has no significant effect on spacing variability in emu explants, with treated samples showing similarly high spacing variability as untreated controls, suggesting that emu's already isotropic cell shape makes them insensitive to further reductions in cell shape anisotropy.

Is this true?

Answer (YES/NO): YES